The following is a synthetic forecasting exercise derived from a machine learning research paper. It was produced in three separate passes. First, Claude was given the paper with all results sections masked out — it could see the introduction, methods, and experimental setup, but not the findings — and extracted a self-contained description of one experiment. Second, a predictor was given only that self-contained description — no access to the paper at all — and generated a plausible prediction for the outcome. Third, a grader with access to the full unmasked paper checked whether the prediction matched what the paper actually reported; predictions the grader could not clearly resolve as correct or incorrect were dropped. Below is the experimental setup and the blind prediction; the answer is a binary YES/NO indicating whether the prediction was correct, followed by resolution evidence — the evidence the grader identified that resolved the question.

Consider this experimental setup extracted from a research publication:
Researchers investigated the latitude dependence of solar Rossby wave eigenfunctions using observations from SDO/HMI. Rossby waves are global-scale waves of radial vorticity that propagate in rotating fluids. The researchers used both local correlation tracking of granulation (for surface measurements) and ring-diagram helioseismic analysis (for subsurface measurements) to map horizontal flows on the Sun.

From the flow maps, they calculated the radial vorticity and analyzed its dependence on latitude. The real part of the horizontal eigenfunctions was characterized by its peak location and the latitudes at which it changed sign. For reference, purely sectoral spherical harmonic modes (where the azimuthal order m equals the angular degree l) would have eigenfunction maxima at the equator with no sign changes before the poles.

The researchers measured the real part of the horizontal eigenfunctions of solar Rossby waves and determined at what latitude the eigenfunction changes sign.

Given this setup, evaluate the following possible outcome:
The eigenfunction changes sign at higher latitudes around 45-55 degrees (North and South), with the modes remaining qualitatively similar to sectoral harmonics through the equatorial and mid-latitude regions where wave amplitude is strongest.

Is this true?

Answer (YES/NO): NO